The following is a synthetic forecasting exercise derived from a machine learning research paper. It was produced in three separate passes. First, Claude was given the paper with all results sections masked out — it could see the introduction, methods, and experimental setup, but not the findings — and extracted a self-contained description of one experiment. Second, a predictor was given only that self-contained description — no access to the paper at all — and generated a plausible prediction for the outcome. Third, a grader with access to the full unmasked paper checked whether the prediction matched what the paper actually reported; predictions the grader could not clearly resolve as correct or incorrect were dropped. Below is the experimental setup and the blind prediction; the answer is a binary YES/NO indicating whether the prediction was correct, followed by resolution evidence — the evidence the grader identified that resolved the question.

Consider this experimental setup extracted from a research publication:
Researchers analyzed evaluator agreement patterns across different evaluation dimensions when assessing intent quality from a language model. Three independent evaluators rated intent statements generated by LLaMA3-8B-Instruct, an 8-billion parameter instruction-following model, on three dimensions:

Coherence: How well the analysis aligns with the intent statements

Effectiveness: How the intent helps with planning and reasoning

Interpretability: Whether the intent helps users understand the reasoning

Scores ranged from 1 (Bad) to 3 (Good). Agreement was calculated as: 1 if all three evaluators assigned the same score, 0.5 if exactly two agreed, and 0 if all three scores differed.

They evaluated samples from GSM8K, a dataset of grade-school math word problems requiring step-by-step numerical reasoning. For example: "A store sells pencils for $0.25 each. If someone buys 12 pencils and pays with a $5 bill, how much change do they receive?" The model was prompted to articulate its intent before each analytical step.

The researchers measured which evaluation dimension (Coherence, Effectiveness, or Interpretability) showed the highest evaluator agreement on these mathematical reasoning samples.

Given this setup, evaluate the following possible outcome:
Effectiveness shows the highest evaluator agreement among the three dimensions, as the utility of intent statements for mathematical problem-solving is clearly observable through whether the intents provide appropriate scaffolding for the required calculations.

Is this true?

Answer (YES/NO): NO